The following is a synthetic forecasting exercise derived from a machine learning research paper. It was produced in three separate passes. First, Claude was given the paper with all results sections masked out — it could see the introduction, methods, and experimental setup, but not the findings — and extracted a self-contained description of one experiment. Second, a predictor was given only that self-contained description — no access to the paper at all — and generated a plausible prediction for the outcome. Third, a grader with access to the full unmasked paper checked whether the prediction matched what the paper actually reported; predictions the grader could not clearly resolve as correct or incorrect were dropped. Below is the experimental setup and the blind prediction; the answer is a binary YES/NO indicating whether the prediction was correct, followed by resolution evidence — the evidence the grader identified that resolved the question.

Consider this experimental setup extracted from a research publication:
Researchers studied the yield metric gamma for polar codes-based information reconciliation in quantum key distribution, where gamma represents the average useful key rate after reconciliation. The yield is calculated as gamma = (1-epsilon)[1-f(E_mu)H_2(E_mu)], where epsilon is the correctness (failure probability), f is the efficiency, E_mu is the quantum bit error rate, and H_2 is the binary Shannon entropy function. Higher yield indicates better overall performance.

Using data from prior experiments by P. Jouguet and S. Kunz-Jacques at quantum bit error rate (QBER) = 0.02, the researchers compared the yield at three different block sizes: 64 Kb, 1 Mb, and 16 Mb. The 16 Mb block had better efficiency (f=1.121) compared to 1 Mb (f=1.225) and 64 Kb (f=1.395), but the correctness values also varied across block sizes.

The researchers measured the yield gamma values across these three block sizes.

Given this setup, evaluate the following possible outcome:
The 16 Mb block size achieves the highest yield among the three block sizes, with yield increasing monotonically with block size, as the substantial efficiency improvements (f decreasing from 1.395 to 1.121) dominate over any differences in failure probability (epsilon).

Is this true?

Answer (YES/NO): YES